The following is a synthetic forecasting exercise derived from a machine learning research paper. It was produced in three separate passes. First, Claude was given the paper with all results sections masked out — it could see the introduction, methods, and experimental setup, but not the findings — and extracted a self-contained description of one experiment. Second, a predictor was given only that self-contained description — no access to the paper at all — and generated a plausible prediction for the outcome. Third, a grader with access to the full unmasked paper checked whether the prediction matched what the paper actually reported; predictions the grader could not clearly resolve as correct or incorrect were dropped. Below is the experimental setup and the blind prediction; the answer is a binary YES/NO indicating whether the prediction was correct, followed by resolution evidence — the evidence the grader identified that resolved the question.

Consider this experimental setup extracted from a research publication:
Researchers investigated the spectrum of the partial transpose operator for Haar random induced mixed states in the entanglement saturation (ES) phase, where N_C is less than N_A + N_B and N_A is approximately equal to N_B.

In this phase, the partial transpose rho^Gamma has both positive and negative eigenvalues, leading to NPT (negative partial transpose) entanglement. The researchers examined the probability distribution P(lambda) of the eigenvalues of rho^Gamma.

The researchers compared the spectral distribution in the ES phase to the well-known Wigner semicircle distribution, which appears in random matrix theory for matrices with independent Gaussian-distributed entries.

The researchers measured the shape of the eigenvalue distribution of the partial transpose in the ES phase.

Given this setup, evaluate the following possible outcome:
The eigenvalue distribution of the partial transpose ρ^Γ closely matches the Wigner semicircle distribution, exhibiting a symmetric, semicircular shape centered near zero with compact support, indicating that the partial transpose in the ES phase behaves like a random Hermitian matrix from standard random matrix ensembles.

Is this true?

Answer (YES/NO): YES